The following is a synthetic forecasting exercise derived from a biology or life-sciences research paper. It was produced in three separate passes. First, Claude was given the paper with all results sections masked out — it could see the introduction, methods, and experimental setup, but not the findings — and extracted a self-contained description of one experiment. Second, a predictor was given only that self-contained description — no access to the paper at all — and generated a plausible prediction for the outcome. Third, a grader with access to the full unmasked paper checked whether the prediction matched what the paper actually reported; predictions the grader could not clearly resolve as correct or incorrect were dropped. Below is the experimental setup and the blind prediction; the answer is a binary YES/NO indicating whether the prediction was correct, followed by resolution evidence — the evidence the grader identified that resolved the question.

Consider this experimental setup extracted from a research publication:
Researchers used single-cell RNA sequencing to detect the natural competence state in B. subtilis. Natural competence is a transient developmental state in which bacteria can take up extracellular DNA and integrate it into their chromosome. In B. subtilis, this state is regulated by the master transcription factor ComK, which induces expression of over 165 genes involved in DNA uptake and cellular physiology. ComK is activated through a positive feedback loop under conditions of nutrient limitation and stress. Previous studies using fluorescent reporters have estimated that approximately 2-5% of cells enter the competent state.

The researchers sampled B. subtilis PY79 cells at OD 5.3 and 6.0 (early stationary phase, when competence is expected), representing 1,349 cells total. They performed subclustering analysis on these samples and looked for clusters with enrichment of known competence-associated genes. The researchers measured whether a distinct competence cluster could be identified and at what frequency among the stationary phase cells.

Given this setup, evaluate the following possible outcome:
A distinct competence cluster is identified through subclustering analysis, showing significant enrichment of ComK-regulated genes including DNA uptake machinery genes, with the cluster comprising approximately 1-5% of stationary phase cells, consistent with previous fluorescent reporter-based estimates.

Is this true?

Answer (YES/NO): YES